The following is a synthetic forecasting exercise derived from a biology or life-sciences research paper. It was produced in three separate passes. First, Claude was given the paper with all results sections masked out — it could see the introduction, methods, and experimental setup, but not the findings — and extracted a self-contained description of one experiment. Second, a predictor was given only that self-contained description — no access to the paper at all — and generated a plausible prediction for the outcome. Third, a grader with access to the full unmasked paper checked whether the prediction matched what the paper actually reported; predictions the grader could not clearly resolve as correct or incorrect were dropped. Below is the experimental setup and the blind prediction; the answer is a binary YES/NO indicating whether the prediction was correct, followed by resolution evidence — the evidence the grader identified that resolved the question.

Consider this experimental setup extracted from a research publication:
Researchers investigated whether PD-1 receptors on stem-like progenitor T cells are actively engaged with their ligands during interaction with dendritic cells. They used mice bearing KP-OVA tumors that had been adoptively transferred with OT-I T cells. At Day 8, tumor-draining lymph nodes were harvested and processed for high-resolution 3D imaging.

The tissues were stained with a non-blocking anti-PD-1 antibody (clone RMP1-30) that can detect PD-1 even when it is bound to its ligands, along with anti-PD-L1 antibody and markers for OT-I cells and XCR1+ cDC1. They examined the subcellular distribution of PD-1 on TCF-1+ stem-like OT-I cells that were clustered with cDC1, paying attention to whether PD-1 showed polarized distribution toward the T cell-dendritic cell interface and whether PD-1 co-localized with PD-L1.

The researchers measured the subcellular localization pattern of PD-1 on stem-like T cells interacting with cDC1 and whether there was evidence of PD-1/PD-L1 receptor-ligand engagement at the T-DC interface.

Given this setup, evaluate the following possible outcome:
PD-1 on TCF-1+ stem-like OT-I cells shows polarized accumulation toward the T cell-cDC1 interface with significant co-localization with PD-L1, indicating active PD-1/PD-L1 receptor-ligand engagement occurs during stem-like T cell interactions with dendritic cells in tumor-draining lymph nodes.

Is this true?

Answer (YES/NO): YES